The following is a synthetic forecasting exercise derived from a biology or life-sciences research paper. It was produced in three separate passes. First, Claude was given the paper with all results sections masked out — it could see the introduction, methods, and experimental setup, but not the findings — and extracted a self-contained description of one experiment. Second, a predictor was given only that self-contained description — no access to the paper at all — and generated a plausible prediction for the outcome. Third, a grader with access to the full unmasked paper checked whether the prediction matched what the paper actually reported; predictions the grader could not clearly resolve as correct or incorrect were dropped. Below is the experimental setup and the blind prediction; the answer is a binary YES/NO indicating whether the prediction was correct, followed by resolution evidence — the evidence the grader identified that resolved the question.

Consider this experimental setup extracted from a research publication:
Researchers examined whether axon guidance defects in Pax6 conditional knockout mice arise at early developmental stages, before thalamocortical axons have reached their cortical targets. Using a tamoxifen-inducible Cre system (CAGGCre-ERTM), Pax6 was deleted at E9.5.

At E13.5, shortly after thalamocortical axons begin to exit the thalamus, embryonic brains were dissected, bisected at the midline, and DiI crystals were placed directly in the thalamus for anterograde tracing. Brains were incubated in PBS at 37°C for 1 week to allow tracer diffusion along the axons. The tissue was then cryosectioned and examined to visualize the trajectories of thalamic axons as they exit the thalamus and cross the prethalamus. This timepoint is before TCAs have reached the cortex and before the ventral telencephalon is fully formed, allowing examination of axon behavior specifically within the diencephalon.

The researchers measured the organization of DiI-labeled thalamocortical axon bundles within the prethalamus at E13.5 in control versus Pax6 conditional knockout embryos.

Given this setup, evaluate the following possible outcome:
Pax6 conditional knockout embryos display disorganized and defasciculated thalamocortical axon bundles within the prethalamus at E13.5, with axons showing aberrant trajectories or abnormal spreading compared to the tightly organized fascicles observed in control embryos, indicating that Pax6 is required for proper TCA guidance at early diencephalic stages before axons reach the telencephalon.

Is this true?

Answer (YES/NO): NO